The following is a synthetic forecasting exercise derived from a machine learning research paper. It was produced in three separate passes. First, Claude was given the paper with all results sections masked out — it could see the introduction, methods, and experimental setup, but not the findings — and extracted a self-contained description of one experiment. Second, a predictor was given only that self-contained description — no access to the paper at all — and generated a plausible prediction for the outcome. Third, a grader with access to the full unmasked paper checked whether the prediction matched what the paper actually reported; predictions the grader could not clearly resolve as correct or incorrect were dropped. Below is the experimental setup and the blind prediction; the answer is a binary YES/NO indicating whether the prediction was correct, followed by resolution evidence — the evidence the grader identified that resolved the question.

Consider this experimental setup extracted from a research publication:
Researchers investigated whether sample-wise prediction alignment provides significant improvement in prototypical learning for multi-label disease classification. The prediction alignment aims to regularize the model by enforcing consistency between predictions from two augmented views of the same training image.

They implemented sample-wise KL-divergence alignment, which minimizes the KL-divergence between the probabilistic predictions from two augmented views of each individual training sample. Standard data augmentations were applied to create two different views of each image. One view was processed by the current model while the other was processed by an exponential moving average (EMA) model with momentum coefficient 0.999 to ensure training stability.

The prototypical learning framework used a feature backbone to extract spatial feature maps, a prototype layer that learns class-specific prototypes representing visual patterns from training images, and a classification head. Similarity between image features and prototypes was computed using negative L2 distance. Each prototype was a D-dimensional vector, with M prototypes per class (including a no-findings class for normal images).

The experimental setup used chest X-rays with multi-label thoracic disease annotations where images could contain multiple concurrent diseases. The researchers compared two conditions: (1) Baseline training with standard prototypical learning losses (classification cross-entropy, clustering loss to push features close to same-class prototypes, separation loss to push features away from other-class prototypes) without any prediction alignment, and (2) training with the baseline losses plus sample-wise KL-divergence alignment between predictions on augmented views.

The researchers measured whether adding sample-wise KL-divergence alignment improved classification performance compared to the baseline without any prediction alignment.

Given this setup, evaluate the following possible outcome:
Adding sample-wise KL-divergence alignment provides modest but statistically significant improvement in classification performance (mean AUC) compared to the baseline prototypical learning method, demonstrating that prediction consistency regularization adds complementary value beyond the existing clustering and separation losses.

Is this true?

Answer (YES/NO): NO